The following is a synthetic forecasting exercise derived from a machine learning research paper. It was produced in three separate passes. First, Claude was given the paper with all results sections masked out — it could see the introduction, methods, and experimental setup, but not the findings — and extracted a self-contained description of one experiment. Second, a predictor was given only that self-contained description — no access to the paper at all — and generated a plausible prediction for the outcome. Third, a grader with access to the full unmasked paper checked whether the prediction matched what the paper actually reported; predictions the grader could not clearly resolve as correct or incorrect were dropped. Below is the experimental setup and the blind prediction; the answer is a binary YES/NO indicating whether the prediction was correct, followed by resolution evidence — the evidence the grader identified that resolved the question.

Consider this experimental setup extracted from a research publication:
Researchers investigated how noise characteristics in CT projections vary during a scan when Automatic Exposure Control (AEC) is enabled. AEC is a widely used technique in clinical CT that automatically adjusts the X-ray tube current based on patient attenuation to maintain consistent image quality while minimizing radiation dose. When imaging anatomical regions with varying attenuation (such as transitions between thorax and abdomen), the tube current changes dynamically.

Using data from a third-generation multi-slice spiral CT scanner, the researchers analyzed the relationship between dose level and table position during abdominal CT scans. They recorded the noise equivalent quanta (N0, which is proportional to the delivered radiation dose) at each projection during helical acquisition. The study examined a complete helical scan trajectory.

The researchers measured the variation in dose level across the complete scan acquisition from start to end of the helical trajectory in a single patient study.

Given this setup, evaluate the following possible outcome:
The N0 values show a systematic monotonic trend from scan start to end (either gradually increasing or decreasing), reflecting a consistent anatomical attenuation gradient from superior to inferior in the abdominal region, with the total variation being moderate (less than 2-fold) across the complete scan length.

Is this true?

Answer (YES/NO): NO